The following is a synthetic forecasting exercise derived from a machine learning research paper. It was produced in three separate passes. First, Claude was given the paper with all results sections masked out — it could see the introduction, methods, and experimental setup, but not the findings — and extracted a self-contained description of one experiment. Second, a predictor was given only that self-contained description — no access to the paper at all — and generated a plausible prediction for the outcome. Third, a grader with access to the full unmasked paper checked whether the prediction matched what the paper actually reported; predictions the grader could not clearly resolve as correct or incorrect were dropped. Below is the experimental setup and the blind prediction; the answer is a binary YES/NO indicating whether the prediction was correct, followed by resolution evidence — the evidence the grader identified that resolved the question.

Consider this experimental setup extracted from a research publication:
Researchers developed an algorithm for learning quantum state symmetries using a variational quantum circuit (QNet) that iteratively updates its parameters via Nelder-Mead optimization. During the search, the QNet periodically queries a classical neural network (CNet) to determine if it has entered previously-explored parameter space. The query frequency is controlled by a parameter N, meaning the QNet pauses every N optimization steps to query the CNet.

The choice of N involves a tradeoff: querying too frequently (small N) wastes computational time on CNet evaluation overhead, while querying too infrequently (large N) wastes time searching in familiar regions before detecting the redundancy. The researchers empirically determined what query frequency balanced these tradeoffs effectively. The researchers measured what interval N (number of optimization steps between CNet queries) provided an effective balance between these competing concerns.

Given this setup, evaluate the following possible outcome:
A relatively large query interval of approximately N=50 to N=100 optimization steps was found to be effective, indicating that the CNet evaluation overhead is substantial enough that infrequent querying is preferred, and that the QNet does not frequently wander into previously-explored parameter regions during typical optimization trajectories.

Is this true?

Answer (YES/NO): NO